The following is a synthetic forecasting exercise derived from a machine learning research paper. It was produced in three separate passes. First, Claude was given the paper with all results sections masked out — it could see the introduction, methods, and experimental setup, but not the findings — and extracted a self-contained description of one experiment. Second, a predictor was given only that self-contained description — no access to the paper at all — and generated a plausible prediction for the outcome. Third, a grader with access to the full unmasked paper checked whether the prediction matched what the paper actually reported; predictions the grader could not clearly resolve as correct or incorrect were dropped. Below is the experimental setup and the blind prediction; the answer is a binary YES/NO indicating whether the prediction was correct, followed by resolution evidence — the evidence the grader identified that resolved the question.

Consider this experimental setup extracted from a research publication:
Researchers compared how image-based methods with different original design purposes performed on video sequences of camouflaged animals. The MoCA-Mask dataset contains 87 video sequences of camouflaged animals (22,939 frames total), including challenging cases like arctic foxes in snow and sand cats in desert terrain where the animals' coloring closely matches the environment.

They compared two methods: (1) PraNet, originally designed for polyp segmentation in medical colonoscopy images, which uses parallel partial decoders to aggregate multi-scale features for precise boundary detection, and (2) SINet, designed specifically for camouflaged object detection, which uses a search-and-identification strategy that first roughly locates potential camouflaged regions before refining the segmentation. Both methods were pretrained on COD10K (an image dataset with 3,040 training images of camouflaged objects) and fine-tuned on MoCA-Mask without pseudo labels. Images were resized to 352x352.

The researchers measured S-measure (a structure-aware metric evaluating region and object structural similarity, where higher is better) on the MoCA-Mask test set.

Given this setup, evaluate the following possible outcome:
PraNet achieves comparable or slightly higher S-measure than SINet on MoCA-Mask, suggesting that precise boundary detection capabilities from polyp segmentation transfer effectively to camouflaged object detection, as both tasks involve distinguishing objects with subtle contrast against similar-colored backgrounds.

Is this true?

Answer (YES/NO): YES